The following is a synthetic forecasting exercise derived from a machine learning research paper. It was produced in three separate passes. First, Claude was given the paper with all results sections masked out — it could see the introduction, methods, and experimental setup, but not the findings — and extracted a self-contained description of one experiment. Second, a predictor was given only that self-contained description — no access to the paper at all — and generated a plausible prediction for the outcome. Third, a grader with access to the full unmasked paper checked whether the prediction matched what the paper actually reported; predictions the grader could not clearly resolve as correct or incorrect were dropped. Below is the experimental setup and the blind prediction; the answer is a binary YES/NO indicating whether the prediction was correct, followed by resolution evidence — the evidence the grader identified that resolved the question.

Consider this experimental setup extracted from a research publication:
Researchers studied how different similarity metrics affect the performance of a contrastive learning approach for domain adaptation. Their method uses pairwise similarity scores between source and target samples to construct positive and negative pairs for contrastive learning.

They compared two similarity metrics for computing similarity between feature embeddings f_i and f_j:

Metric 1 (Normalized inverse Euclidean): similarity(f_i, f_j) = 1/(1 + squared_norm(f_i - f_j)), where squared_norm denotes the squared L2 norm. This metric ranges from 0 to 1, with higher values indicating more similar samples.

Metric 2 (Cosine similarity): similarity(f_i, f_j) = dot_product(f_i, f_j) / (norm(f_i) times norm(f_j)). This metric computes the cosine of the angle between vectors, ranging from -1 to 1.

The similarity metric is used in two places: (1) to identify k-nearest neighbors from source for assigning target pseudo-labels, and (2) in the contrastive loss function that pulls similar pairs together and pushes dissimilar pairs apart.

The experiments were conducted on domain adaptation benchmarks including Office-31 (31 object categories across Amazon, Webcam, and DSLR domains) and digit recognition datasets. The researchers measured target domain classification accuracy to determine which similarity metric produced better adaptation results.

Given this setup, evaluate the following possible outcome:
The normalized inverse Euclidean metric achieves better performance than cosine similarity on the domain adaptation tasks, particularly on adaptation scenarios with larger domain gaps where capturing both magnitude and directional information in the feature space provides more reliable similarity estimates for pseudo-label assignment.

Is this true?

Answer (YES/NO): NO